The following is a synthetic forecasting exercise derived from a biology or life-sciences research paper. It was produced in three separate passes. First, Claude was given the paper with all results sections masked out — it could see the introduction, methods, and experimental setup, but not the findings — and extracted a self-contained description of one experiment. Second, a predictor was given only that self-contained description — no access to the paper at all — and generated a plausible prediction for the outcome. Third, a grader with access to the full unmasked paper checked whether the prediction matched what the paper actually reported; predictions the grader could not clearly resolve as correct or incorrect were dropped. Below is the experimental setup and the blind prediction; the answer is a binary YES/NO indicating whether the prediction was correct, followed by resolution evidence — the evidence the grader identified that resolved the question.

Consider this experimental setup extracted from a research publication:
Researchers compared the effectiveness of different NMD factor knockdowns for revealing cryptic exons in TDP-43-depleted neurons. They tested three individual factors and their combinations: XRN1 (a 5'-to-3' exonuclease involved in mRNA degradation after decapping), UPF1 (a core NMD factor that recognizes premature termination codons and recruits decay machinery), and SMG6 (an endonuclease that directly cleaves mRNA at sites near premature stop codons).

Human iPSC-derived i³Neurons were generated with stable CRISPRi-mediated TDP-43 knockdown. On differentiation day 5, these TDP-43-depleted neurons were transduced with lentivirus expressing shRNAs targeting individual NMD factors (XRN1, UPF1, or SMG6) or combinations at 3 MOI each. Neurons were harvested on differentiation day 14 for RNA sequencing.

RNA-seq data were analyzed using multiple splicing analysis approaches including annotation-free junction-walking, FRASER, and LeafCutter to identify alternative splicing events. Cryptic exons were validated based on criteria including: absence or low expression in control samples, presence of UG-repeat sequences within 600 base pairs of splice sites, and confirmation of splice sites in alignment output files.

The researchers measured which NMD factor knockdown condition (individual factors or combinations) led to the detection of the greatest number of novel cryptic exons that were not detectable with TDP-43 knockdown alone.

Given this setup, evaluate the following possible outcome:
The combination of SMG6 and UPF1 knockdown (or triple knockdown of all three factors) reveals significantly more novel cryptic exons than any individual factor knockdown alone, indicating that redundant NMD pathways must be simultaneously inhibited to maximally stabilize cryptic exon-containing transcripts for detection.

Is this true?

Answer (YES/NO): NO